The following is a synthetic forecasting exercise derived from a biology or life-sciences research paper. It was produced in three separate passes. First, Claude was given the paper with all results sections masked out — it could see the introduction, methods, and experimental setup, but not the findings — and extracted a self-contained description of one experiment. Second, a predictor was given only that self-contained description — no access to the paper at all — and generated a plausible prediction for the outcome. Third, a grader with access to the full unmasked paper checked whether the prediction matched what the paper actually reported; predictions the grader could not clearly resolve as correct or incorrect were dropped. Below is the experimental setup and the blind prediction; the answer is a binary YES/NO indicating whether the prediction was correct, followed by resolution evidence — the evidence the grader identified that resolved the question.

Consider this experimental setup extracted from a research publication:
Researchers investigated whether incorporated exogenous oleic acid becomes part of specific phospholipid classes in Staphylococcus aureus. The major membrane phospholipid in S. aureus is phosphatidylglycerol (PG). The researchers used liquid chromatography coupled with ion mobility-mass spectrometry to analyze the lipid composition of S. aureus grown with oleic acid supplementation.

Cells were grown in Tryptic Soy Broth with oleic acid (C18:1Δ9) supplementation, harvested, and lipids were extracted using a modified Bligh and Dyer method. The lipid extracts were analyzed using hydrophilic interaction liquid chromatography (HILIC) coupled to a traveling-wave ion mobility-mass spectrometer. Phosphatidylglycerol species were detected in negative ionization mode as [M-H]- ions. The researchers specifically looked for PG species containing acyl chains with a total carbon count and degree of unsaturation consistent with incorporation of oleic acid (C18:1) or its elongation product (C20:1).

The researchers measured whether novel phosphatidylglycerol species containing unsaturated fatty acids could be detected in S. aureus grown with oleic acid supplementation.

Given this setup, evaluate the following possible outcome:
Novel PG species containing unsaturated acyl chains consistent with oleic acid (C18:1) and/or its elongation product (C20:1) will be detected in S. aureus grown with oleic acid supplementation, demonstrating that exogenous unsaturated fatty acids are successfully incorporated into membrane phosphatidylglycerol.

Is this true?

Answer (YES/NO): YES